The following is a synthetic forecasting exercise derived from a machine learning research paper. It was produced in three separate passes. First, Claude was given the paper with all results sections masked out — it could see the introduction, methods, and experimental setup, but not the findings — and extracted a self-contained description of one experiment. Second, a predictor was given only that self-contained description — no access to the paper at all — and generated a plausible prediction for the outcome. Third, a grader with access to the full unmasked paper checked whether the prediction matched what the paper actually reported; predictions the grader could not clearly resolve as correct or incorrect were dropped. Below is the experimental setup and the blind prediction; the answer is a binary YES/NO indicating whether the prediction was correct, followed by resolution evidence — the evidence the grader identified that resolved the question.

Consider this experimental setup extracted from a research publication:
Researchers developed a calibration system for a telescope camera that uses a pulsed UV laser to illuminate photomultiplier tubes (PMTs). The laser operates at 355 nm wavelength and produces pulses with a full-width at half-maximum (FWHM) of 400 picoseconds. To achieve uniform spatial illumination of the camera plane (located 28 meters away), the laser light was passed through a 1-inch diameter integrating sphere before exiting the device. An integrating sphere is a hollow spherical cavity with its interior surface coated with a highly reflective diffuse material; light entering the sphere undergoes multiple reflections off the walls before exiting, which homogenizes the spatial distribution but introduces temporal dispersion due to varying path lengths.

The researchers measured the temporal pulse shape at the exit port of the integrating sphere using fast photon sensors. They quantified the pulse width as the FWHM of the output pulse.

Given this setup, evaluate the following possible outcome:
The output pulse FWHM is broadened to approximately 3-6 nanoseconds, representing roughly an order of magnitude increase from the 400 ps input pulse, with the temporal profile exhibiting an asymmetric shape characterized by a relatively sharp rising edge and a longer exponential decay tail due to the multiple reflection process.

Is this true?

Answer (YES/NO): NO